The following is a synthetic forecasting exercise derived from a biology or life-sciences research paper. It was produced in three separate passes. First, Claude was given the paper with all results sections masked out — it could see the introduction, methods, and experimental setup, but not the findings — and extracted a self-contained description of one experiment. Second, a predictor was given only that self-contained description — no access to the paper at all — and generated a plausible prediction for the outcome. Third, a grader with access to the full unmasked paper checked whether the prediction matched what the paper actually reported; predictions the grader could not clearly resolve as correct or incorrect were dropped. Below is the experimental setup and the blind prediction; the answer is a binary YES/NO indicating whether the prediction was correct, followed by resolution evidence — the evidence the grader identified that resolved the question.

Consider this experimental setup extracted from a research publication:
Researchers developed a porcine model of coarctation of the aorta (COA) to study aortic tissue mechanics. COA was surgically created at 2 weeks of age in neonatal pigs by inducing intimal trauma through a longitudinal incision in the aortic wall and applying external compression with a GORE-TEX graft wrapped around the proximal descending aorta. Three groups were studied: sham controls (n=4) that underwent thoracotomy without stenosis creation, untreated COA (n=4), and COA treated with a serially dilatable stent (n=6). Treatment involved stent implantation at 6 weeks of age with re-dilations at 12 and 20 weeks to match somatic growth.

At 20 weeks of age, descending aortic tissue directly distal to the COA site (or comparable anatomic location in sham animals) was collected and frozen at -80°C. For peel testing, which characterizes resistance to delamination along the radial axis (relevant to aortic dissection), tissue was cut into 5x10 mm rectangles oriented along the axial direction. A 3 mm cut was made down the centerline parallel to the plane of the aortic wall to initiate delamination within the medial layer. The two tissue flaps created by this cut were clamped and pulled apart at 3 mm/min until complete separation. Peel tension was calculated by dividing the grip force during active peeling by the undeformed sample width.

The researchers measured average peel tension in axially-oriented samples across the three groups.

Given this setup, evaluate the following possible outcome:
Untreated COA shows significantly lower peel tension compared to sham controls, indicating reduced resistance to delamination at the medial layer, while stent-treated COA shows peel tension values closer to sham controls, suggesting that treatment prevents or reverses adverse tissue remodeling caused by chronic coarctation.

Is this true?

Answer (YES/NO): NO